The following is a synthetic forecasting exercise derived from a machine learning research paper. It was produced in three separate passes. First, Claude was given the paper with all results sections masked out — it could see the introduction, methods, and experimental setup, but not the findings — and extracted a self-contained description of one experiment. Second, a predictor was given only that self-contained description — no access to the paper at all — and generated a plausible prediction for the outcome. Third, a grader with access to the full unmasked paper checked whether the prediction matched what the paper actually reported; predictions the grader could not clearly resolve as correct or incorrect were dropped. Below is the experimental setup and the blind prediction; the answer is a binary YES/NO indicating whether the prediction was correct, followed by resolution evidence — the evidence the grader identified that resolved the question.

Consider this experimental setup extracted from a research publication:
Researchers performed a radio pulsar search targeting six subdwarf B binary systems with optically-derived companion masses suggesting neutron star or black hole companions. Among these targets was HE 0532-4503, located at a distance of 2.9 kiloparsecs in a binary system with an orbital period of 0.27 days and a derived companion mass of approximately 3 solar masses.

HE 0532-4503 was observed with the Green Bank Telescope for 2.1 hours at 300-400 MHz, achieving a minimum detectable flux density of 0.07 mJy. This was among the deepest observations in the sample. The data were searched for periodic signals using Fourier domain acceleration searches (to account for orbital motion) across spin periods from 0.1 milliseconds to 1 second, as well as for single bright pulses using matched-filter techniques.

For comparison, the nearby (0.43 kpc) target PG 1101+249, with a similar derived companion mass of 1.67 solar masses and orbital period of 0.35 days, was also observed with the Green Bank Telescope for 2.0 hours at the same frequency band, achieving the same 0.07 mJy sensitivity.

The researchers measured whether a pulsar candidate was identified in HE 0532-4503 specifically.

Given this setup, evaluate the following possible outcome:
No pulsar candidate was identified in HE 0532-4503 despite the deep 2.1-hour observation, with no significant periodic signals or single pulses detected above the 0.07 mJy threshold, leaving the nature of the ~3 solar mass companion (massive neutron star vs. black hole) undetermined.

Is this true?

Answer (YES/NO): NO